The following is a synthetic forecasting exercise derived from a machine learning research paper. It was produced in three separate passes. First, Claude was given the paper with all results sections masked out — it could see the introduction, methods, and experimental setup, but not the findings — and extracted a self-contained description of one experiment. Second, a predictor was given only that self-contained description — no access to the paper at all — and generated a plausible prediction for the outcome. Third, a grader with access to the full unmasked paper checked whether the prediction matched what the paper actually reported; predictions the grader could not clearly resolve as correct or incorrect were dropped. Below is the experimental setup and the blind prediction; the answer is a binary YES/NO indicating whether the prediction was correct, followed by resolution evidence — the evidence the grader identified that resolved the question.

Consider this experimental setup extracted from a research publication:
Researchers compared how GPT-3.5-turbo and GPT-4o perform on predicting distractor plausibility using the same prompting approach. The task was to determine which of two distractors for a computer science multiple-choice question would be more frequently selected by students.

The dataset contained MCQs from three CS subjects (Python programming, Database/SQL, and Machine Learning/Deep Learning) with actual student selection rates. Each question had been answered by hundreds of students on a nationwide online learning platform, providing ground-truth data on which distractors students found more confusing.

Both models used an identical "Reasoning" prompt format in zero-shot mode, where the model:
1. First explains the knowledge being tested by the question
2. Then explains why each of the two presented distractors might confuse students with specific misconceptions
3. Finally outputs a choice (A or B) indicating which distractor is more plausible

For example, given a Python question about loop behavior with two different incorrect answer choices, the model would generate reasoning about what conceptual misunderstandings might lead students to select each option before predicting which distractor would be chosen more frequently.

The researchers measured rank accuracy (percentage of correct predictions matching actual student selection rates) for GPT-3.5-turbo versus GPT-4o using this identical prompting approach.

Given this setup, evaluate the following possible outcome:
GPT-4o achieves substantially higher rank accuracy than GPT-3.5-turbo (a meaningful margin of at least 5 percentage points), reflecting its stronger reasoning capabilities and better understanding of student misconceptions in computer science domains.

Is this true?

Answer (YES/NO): YES